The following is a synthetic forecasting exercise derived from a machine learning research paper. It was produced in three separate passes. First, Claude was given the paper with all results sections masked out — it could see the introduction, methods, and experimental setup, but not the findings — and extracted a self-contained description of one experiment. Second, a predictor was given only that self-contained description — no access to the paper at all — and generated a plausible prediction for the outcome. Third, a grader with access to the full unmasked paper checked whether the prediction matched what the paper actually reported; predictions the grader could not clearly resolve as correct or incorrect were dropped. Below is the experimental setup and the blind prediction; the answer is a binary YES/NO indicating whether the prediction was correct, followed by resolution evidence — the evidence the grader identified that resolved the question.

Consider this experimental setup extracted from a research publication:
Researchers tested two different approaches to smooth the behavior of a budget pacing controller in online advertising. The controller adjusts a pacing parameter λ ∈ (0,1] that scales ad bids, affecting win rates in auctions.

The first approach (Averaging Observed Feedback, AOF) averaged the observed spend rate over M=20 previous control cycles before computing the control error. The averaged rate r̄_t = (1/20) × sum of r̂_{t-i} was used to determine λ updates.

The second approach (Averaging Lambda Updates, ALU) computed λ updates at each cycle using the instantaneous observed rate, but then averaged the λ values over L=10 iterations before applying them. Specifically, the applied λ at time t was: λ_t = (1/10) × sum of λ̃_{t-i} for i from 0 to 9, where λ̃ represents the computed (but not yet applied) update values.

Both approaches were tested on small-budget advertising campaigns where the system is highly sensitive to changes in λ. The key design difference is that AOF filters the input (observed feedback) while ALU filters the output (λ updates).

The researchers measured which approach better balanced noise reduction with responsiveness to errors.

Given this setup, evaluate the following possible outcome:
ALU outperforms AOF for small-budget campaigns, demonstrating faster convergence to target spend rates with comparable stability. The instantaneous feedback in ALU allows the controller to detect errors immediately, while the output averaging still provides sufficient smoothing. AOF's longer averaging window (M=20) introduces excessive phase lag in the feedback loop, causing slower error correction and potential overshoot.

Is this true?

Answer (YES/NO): YES